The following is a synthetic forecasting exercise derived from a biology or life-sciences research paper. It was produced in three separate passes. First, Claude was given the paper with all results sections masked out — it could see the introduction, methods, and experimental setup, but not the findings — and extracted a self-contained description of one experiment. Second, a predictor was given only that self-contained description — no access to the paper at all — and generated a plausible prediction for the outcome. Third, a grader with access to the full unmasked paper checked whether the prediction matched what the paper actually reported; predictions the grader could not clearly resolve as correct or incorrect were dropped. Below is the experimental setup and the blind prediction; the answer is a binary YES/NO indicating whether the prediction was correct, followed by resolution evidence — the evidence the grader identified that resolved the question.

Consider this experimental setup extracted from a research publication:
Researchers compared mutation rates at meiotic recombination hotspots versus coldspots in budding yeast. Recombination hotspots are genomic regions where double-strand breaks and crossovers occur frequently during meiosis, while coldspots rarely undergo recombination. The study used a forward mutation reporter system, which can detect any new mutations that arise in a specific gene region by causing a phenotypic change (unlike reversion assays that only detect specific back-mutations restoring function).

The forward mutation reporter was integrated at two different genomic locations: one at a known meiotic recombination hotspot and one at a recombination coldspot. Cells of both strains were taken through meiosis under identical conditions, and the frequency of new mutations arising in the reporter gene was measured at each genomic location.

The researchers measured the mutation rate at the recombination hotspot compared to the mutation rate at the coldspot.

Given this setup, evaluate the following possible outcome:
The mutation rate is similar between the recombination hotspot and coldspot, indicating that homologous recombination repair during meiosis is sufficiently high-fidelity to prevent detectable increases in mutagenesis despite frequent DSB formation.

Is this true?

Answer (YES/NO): NO